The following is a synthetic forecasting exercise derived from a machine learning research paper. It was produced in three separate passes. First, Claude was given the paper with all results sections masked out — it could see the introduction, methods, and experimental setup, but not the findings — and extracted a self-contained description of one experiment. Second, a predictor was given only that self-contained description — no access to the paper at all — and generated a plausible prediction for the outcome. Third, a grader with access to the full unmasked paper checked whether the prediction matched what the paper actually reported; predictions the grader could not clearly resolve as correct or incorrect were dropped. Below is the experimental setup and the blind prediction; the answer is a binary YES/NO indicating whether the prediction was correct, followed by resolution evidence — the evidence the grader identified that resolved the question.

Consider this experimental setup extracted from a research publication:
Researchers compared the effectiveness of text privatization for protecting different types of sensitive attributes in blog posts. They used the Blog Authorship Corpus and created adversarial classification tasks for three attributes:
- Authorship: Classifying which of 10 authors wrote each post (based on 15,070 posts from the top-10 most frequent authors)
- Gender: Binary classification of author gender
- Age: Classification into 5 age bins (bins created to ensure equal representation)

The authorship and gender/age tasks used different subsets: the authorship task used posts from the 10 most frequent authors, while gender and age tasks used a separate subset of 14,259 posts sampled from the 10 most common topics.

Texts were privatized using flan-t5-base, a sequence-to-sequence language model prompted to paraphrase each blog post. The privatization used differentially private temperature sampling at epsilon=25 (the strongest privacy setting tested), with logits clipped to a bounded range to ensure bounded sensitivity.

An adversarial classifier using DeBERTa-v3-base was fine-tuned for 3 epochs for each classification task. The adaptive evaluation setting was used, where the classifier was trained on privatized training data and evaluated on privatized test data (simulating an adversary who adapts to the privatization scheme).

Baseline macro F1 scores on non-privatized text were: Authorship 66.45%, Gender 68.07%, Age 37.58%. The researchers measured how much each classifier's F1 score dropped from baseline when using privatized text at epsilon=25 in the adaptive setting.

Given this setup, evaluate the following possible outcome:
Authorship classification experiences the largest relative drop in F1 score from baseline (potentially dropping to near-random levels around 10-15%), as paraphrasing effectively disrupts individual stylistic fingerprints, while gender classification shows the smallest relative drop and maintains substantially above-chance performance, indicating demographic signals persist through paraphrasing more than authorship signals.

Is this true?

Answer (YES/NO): NO